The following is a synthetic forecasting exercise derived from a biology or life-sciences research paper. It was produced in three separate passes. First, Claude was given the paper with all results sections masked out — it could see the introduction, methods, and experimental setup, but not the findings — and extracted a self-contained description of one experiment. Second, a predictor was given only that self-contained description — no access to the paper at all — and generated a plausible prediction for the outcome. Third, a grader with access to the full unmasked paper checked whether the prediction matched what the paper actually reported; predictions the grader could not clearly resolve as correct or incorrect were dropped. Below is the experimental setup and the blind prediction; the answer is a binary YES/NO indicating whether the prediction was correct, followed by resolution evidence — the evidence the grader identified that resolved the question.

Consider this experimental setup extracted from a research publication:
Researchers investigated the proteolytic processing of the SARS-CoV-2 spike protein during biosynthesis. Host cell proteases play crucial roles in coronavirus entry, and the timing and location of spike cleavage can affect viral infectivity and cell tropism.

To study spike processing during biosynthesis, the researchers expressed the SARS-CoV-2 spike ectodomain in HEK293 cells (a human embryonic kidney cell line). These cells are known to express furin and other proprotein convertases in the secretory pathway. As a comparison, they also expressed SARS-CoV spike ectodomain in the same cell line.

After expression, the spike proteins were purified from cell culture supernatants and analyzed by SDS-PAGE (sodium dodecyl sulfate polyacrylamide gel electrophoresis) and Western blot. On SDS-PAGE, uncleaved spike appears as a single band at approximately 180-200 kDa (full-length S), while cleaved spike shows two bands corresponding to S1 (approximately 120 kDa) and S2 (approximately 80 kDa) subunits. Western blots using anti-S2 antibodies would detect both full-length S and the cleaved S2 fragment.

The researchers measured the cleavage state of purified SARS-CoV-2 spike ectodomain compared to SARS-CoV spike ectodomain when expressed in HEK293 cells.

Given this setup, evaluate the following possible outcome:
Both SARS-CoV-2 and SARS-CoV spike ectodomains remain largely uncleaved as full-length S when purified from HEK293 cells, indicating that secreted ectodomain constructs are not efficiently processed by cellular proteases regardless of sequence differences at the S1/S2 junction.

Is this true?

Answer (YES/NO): NO